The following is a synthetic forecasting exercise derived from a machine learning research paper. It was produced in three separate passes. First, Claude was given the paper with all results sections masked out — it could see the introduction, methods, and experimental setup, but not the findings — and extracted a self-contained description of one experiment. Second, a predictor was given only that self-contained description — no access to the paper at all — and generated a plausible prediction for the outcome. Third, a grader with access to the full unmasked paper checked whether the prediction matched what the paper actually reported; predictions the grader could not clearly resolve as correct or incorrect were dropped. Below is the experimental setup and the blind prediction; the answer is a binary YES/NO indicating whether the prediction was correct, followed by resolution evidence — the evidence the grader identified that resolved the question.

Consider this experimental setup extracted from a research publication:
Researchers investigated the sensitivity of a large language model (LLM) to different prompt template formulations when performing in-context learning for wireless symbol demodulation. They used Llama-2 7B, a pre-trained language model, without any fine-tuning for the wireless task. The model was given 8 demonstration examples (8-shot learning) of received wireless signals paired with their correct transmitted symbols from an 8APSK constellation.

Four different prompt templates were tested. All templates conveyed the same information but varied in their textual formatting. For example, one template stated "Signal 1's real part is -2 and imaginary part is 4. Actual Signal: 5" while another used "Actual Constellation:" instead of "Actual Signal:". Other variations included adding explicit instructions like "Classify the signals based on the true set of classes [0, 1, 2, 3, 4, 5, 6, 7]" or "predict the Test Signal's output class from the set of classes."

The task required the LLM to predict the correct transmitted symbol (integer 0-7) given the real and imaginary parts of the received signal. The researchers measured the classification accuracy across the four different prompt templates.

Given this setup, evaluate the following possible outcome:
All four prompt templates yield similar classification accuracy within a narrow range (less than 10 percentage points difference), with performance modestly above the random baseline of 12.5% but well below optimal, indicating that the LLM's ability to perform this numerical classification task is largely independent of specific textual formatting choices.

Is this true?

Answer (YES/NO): NO